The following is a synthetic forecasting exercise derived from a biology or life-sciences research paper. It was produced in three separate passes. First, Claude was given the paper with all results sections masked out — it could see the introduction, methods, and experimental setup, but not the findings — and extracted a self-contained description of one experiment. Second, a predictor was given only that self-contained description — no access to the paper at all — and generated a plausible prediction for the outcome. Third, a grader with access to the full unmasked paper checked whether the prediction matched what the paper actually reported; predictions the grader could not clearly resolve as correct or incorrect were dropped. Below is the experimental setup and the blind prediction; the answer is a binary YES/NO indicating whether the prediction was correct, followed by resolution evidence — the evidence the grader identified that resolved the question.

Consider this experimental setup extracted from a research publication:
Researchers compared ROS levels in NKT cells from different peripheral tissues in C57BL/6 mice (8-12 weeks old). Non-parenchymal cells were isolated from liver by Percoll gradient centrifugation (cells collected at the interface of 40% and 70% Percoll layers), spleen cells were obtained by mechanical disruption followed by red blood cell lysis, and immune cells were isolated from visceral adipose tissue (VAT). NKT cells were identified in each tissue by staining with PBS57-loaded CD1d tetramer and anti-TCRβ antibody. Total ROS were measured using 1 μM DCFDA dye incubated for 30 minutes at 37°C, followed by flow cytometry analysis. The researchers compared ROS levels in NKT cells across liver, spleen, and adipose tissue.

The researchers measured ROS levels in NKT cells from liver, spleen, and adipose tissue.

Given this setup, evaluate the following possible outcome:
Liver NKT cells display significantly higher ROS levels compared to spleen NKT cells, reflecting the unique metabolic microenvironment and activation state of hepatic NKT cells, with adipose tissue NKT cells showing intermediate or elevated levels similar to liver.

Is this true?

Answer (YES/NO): NO